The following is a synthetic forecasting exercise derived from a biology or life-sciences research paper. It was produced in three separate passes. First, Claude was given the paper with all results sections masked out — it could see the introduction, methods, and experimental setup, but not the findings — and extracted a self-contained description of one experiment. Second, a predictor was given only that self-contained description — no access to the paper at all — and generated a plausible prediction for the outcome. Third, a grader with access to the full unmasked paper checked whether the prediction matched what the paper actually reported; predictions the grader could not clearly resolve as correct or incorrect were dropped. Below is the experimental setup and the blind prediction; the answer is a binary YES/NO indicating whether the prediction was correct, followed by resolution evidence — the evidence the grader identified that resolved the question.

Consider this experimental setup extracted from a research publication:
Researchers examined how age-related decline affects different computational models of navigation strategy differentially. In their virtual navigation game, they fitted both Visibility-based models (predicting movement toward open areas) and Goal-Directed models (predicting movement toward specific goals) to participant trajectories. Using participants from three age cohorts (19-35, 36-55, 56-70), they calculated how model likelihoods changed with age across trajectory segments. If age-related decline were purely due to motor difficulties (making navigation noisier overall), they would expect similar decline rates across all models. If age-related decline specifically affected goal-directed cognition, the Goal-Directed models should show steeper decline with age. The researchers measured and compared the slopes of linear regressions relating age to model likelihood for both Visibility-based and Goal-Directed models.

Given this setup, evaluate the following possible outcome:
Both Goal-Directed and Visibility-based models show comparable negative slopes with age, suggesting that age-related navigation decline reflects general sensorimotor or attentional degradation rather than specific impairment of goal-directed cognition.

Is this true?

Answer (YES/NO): NO